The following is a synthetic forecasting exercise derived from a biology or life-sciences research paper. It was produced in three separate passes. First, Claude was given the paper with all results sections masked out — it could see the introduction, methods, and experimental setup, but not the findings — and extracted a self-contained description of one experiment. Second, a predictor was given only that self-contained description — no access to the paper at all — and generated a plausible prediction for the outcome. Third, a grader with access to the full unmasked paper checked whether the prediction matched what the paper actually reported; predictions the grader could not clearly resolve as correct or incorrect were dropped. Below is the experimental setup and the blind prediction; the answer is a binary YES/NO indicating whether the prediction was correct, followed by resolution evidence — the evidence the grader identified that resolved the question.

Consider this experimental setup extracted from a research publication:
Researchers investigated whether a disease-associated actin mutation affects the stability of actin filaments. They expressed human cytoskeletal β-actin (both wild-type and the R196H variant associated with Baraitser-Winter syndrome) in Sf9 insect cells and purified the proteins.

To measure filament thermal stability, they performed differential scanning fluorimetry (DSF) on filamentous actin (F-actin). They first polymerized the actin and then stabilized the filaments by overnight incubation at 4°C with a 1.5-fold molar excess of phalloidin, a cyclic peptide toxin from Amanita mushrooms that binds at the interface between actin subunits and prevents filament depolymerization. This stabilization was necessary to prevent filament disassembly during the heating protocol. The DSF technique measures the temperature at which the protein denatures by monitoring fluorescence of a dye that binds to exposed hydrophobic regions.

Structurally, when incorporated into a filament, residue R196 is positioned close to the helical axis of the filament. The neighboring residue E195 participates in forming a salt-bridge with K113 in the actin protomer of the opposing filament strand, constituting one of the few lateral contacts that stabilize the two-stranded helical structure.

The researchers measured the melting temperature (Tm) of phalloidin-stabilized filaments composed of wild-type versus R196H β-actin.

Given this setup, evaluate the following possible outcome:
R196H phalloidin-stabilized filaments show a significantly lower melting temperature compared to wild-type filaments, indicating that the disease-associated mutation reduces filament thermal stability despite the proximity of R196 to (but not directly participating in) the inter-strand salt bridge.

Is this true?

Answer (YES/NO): NO